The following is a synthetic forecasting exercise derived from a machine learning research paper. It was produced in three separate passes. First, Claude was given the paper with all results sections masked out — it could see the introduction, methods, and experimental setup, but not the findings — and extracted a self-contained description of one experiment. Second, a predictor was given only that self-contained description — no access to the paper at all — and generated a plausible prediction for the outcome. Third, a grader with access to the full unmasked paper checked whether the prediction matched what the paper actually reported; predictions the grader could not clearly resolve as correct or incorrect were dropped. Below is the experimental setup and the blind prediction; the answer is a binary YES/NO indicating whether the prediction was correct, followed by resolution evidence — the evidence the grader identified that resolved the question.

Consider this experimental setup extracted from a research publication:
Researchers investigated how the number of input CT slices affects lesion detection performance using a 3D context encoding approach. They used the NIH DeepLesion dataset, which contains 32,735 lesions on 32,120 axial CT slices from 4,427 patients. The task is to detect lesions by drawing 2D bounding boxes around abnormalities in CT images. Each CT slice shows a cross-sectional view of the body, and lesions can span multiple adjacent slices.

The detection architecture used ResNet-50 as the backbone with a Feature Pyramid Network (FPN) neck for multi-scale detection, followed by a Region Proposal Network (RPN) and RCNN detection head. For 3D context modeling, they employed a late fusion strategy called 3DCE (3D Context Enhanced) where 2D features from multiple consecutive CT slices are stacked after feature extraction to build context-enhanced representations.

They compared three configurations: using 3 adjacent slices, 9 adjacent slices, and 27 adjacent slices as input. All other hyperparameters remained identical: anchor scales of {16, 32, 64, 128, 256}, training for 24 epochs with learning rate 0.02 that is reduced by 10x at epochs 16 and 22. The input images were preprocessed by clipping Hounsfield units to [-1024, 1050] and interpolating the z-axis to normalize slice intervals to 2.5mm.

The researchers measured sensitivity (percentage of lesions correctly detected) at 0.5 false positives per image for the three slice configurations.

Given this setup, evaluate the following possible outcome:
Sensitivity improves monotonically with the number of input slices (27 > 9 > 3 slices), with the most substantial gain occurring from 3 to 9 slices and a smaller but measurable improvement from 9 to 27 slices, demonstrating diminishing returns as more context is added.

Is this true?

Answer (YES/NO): YES